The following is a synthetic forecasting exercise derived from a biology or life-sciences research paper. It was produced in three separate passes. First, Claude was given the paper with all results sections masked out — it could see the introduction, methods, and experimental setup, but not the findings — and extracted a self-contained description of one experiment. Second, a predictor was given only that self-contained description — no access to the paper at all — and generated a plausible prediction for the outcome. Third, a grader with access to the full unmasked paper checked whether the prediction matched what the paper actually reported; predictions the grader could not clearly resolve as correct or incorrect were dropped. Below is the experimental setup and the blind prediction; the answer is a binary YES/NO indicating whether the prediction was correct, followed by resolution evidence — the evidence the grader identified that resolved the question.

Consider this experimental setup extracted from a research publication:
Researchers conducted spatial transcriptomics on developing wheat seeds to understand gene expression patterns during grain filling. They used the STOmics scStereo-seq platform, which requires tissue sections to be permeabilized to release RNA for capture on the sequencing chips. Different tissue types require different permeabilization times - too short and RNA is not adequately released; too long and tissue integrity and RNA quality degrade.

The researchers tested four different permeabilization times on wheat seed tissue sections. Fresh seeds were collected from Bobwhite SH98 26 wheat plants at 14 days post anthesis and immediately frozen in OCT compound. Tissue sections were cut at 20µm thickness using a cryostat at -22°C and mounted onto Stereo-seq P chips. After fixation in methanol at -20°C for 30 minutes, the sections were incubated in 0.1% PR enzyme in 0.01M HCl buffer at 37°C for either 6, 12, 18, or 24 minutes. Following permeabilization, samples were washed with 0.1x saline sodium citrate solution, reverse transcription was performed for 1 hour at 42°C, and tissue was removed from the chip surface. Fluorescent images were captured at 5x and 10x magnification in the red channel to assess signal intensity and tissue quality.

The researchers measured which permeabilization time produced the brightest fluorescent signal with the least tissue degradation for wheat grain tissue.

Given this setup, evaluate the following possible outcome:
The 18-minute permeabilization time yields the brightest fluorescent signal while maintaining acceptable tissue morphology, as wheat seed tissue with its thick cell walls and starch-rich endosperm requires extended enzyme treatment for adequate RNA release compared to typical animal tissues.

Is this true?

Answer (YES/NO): NO